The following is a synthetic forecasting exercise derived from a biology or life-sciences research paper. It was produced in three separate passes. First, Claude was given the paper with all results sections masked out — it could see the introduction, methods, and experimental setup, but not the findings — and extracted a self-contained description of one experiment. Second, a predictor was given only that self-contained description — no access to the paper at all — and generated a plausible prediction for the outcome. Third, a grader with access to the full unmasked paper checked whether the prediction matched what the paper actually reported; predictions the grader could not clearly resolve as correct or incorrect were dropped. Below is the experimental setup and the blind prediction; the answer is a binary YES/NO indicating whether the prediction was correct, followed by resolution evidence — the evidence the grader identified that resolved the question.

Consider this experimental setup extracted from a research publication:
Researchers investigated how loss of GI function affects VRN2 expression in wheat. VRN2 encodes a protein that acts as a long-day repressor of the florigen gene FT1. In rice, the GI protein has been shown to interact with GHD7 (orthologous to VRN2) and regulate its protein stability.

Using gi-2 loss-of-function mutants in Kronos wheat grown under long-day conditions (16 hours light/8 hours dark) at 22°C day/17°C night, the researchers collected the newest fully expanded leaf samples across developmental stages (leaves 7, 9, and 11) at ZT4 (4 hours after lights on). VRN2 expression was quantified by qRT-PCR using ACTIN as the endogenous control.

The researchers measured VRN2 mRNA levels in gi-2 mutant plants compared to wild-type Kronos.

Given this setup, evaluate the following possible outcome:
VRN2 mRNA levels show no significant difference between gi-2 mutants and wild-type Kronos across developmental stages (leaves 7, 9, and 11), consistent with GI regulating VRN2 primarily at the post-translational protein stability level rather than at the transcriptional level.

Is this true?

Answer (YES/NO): NO